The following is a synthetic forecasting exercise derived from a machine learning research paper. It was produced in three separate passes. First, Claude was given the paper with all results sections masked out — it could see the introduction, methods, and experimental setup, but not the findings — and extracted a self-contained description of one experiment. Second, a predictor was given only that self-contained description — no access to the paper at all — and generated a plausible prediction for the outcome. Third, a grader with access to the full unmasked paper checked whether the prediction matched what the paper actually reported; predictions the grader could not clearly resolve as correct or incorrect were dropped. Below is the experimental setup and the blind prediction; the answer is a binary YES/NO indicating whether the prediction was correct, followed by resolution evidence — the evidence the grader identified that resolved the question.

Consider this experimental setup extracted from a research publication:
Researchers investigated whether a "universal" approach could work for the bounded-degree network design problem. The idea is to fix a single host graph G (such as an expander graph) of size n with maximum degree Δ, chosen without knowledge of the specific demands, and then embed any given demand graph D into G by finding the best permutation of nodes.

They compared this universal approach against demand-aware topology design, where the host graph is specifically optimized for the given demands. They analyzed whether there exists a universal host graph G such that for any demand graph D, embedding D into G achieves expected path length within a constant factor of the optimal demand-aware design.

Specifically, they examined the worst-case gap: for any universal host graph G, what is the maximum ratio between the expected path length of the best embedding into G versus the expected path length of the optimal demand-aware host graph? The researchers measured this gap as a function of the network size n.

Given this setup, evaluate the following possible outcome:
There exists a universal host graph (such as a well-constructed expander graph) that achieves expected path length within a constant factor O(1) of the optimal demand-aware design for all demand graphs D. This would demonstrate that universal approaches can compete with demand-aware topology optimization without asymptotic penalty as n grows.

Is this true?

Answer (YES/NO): NO